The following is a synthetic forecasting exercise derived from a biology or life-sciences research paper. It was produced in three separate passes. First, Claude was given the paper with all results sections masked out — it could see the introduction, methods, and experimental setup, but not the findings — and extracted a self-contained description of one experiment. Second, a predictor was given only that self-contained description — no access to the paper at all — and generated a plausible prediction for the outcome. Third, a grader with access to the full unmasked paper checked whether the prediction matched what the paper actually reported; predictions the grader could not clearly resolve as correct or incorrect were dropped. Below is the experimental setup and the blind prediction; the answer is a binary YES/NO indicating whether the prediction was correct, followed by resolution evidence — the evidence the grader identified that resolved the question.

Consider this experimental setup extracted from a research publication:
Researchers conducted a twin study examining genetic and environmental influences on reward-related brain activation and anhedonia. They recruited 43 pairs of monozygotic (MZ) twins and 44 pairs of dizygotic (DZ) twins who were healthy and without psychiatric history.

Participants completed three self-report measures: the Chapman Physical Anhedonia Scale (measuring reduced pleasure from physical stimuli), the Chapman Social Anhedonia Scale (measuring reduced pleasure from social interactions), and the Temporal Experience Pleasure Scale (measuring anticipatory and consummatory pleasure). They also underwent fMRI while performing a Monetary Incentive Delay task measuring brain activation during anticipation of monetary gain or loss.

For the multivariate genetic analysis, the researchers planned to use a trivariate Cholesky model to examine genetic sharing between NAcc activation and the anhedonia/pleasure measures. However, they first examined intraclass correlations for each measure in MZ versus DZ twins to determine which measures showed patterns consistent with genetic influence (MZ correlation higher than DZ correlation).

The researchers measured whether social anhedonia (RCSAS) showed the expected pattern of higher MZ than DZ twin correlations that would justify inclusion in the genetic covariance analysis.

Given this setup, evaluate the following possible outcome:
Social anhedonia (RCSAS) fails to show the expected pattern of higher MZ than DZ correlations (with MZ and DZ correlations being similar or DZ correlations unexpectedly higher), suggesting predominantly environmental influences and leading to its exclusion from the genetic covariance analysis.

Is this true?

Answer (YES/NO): YES